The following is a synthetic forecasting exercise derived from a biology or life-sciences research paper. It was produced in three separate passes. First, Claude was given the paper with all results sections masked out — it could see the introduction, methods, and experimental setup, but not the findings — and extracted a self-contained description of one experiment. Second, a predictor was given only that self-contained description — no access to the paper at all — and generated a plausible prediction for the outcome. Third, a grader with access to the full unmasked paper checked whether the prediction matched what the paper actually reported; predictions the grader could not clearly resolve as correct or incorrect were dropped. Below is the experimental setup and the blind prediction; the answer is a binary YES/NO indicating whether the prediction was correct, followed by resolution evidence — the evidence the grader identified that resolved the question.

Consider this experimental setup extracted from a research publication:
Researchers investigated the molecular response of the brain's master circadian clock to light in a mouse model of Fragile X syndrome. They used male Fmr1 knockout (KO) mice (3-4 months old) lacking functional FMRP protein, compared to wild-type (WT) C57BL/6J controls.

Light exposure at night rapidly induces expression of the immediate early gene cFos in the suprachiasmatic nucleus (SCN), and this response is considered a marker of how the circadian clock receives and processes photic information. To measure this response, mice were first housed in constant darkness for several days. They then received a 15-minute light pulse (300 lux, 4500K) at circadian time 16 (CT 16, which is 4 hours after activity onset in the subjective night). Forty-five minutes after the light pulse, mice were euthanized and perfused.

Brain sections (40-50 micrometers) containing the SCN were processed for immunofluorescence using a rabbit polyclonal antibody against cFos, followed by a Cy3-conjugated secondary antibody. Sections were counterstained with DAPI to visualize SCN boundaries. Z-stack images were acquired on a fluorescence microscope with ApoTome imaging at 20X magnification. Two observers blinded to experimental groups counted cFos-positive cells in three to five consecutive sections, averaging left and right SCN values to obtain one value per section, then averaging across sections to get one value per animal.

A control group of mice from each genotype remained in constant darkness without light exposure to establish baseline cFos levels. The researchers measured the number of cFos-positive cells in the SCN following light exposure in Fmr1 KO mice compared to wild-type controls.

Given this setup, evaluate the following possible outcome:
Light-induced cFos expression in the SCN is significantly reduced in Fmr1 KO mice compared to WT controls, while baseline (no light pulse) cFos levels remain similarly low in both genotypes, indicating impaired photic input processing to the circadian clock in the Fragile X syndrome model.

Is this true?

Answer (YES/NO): YES